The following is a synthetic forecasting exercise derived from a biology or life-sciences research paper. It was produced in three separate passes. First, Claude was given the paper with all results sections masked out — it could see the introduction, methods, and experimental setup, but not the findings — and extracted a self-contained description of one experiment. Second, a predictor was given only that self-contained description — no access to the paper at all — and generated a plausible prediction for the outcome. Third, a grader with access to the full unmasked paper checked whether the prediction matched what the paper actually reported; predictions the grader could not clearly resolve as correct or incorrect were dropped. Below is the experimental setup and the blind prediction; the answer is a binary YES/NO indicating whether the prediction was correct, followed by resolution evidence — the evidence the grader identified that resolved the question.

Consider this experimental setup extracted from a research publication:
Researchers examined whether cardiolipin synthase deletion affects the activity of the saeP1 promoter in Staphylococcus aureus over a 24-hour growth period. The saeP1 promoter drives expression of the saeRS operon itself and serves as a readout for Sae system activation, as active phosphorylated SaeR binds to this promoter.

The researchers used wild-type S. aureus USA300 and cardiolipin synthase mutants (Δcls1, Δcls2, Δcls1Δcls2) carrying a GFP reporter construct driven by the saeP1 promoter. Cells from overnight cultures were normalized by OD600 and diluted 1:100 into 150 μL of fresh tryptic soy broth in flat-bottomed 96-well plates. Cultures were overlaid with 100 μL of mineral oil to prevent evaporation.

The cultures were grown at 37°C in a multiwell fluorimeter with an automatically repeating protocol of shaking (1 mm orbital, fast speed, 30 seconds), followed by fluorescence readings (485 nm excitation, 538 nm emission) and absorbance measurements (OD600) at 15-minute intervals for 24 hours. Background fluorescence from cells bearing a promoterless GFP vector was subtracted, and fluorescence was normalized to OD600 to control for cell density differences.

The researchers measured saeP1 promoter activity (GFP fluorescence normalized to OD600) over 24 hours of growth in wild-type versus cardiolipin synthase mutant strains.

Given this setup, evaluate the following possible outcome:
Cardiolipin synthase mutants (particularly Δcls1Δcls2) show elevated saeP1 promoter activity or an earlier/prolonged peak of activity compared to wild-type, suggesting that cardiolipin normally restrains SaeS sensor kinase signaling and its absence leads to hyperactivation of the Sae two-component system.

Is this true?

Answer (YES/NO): NO